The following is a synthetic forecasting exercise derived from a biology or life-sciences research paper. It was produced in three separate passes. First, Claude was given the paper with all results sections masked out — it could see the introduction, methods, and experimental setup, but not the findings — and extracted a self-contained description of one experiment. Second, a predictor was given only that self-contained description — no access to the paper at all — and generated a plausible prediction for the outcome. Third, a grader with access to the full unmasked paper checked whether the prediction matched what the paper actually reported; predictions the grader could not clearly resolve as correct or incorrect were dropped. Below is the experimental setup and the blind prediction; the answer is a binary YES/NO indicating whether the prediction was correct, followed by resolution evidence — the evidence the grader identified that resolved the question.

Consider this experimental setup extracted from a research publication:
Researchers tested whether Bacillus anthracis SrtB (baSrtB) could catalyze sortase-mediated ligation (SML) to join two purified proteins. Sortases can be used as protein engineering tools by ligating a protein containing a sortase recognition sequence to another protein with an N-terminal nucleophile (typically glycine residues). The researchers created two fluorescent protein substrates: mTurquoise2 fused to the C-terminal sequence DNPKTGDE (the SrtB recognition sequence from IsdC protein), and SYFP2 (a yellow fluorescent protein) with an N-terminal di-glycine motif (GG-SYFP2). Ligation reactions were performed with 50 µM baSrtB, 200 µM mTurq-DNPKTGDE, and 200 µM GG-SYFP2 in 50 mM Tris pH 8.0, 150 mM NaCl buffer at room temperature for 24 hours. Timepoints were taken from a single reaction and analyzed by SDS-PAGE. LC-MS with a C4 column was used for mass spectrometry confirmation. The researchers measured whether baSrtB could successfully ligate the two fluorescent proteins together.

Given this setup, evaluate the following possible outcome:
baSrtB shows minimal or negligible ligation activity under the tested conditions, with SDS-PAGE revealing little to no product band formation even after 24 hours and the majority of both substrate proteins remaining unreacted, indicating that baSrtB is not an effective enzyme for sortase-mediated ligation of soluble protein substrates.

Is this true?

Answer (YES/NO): NO